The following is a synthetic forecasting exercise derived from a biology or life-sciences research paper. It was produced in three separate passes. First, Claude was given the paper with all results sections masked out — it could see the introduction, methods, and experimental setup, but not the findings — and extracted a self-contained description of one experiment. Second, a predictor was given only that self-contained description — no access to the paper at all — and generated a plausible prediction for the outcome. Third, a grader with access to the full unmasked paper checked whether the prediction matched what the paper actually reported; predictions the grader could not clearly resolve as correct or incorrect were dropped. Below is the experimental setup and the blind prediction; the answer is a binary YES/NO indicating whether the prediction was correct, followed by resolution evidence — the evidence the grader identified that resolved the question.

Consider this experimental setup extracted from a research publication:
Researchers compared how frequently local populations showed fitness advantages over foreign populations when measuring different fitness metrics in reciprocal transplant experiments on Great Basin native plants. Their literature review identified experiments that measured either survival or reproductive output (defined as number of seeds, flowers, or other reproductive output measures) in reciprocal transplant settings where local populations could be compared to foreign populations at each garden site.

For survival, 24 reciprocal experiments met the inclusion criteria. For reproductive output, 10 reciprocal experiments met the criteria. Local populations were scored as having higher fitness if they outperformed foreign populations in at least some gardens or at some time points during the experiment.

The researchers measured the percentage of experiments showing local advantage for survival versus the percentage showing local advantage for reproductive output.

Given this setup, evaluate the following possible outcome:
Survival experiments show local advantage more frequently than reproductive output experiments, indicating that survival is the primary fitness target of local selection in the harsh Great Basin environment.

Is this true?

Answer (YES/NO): NO